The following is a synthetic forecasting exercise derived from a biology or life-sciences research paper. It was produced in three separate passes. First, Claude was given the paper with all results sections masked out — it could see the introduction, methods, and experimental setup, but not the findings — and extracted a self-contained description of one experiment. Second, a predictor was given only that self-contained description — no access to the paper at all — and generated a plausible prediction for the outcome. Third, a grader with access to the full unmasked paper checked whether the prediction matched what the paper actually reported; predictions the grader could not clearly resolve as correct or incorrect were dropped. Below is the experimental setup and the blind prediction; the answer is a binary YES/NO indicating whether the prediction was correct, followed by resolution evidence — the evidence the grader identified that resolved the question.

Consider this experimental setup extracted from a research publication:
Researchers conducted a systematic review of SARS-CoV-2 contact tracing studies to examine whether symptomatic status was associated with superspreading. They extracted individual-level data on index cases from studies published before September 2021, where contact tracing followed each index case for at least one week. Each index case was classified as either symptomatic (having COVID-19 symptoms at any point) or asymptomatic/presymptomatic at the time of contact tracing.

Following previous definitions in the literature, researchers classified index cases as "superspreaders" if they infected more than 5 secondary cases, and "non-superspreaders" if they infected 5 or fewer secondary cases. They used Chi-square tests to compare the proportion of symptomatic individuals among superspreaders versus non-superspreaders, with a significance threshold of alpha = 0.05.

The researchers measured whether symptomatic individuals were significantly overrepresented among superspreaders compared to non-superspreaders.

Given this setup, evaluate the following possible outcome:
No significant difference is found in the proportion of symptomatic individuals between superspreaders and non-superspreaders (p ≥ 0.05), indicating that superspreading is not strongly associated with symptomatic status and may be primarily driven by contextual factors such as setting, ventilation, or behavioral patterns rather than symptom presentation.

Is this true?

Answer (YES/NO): NO